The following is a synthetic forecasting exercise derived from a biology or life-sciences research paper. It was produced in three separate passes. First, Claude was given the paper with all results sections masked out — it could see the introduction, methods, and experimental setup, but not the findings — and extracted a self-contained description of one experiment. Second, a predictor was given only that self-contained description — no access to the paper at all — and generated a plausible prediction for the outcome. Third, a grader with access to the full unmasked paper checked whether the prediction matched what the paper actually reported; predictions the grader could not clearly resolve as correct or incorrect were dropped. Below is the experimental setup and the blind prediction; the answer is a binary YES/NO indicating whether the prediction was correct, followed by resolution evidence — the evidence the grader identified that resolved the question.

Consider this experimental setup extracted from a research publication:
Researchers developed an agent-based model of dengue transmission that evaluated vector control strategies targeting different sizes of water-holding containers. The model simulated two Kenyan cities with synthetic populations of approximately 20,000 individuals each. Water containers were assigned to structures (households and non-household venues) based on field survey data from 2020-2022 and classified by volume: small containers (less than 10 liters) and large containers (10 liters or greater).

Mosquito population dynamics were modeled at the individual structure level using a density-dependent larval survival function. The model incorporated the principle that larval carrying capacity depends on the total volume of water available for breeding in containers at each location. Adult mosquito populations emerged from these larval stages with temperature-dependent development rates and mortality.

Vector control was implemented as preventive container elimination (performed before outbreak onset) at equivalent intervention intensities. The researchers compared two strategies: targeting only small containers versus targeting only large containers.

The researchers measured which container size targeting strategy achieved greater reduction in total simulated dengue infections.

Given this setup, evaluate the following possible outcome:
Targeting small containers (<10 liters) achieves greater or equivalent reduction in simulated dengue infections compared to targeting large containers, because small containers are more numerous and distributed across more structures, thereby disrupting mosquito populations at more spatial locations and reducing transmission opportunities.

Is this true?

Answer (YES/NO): NO